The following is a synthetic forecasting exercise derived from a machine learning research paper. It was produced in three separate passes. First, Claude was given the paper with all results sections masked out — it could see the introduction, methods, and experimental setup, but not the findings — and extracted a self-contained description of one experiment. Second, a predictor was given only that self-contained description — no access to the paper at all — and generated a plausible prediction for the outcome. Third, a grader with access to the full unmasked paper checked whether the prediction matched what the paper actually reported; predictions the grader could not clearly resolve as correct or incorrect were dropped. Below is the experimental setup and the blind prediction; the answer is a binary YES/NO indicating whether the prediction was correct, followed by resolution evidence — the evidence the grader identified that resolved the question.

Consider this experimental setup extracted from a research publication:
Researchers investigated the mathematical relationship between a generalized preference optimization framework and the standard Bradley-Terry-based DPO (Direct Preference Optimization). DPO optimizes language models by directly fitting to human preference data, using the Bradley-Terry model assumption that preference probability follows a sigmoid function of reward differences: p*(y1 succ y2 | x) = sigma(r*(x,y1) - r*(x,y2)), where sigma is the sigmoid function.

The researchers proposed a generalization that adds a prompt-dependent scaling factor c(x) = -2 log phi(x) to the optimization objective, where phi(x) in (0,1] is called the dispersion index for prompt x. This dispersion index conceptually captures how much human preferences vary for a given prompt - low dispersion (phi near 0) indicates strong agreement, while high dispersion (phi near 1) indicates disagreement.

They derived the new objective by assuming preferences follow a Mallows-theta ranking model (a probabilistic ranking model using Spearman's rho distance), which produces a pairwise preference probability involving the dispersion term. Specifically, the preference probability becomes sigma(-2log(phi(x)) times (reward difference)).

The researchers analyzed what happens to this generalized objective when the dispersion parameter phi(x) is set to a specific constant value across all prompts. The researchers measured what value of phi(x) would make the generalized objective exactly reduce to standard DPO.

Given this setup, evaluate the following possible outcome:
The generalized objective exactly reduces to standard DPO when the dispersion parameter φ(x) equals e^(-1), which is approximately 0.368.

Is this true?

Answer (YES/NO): NO